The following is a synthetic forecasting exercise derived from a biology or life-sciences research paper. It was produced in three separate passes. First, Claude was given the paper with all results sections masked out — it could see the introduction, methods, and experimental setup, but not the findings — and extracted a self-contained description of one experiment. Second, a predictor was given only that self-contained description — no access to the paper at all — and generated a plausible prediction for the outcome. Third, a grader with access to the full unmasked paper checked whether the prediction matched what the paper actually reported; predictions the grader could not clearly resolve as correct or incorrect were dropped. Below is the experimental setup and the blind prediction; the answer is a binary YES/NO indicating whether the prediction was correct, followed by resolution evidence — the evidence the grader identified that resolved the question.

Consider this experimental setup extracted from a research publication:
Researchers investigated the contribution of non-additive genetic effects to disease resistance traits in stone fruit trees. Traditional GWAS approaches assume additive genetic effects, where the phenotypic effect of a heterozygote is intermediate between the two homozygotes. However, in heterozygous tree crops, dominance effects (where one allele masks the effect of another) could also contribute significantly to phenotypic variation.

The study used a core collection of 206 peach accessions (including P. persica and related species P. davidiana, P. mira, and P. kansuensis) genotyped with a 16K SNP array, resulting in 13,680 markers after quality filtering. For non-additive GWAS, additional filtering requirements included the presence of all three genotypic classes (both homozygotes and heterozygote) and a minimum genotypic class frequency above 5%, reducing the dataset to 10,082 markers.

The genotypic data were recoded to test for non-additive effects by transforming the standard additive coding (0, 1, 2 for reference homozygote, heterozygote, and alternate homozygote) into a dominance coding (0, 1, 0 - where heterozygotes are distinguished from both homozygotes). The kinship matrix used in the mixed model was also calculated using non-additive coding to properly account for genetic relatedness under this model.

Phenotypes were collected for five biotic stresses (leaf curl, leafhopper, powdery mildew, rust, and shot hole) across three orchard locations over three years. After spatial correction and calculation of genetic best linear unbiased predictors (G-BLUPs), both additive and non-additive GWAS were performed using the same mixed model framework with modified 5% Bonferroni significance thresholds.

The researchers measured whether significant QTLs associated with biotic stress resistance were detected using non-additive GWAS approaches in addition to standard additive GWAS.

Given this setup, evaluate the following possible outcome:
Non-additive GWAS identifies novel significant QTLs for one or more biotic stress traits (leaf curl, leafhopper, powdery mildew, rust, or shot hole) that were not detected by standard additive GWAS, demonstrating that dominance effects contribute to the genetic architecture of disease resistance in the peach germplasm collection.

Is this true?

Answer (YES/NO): YES